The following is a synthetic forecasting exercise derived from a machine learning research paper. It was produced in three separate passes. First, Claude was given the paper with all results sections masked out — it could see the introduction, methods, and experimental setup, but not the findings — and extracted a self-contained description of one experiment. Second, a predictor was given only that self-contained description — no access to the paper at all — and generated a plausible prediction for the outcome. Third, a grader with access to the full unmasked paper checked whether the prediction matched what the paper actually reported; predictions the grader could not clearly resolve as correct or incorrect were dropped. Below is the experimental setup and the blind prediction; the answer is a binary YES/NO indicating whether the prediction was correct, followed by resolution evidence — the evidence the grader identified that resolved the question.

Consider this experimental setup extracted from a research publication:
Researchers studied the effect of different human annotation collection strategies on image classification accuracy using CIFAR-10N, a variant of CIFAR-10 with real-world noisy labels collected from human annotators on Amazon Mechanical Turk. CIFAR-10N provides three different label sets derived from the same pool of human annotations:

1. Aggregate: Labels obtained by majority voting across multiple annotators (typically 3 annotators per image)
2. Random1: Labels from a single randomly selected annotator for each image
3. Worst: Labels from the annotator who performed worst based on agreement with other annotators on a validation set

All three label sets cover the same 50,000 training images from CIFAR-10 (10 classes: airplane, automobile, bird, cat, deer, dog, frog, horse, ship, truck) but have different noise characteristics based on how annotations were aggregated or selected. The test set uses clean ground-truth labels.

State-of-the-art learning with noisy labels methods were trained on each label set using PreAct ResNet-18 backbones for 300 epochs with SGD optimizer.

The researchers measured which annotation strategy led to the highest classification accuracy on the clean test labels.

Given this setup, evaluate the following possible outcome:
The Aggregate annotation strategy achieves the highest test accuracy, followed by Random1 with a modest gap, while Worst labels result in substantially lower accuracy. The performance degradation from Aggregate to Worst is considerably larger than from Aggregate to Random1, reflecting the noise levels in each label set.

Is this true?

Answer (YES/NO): NO